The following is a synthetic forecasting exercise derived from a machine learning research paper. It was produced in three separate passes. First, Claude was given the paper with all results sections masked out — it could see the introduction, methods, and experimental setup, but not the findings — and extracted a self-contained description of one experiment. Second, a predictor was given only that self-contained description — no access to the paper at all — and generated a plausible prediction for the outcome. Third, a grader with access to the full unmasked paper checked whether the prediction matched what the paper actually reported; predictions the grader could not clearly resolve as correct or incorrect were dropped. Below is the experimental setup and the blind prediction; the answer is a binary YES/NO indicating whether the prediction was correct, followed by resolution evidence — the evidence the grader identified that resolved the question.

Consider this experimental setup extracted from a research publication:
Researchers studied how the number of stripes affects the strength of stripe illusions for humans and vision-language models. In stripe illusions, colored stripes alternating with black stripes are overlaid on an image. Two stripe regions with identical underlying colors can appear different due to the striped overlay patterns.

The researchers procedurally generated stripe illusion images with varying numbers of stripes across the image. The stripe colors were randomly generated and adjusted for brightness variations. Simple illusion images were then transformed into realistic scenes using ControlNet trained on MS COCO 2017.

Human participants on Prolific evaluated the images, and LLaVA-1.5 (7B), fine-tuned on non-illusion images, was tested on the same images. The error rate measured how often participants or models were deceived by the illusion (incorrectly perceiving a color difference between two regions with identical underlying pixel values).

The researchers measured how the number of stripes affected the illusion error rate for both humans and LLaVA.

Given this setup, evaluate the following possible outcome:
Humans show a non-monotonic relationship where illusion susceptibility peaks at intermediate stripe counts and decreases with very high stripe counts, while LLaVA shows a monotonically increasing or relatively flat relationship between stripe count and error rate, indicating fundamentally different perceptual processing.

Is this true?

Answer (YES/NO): NO